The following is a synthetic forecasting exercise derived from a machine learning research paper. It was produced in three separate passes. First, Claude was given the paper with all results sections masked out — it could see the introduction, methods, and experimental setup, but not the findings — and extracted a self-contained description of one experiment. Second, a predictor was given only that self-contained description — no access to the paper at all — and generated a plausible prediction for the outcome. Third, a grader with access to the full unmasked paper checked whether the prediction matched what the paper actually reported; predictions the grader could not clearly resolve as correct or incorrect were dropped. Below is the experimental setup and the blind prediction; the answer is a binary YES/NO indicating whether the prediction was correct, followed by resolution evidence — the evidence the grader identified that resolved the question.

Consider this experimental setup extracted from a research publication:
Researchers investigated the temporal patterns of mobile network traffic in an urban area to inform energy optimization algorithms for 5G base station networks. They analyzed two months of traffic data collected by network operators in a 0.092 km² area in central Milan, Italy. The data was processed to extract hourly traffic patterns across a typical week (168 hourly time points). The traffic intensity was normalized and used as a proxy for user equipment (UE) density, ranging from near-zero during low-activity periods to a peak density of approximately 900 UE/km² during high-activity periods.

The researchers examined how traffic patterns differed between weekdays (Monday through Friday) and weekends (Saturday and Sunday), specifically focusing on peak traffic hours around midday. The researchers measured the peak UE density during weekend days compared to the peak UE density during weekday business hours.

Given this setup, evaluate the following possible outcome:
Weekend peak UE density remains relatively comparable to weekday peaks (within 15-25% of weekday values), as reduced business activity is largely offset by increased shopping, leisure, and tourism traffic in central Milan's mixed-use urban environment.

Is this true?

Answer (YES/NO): NO